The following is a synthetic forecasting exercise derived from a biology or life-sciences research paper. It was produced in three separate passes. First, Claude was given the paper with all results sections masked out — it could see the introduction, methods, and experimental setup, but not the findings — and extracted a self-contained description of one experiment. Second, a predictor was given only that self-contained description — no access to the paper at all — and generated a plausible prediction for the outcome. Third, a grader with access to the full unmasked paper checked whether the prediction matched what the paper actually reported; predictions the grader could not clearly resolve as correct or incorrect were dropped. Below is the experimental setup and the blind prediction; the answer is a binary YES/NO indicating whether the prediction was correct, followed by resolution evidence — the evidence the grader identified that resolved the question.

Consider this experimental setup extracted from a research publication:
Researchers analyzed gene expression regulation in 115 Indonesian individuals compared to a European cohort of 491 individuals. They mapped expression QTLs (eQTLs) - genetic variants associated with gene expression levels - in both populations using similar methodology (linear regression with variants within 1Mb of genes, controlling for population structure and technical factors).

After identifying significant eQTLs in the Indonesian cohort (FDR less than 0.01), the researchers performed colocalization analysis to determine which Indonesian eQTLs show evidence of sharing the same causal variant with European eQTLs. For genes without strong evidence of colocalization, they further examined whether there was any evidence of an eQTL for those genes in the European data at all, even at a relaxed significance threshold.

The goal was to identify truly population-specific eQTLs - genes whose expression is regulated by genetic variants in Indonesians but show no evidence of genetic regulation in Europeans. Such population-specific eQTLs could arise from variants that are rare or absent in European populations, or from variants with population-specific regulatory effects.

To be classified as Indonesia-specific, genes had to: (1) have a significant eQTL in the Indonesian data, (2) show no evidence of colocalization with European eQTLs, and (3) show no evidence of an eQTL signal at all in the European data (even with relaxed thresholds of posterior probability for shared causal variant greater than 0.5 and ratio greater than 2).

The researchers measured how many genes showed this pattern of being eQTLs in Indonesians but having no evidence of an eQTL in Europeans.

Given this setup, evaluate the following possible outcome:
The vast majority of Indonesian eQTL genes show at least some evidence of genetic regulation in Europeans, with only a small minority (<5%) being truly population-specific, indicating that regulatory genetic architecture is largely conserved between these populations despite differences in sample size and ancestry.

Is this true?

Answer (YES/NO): NO